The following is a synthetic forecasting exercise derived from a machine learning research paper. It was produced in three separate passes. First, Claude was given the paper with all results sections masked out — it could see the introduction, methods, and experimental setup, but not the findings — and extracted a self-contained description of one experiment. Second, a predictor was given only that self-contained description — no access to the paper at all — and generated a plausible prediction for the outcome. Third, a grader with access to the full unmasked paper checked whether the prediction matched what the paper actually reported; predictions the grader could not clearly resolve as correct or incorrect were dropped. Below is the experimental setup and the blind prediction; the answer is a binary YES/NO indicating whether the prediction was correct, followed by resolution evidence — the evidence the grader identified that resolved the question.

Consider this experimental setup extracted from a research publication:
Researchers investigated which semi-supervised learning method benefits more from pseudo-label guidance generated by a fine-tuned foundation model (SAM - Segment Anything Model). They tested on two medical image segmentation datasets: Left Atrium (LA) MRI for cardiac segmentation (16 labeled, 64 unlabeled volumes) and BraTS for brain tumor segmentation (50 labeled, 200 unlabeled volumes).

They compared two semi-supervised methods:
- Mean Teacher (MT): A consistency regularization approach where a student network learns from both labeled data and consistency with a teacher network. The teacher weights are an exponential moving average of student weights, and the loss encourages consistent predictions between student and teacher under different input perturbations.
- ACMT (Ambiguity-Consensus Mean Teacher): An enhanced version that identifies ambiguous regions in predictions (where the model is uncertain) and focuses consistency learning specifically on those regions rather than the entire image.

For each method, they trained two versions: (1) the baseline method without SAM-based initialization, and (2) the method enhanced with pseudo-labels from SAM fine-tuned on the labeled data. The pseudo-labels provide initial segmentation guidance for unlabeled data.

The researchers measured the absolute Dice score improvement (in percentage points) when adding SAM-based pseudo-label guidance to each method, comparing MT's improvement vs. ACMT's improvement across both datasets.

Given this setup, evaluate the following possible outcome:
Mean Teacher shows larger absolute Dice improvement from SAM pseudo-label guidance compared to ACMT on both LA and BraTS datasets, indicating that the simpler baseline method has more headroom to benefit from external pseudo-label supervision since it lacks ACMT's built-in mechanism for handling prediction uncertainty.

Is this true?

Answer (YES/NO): YES